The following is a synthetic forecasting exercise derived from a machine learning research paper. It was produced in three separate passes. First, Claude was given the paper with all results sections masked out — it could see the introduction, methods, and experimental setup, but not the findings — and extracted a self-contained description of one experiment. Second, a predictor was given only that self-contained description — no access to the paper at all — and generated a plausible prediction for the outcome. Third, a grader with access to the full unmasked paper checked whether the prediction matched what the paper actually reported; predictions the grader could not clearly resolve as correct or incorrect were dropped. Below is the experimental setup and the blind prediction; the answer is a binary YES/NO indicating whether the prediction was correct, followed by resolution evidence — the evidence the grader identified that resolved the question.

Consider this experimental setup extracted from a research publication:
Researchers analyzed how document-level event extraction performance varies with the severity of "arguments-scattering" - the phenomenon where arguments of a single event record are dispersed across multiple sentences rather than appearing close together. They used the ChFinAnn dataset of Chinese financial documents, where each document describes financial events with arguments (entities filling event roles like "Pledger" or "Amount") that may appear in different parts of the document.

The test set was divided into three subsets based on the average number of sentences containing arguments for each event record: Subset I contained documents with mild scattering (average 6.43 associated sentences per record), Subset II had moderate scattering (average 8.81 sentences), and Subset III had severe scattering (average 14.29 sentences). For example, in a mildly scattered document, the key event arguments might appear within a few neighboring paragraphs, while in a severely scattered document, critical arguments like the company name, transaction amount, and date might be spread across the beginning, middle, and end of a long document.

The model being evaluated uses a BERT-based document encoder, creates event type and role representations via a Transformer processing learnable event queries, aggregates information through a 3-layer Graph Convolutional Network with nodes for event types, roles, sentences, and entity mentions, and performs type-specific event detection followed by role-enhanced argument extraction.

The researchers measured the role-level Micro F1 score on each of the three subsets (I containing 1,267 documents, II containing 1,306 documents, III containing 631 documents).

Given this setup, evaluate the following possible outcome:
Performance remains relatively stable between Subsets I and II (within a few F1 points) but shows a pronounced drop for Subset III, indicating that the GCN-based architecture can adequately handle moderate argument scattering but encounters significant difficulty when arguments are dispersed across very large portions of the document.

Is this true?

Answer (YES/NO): NO